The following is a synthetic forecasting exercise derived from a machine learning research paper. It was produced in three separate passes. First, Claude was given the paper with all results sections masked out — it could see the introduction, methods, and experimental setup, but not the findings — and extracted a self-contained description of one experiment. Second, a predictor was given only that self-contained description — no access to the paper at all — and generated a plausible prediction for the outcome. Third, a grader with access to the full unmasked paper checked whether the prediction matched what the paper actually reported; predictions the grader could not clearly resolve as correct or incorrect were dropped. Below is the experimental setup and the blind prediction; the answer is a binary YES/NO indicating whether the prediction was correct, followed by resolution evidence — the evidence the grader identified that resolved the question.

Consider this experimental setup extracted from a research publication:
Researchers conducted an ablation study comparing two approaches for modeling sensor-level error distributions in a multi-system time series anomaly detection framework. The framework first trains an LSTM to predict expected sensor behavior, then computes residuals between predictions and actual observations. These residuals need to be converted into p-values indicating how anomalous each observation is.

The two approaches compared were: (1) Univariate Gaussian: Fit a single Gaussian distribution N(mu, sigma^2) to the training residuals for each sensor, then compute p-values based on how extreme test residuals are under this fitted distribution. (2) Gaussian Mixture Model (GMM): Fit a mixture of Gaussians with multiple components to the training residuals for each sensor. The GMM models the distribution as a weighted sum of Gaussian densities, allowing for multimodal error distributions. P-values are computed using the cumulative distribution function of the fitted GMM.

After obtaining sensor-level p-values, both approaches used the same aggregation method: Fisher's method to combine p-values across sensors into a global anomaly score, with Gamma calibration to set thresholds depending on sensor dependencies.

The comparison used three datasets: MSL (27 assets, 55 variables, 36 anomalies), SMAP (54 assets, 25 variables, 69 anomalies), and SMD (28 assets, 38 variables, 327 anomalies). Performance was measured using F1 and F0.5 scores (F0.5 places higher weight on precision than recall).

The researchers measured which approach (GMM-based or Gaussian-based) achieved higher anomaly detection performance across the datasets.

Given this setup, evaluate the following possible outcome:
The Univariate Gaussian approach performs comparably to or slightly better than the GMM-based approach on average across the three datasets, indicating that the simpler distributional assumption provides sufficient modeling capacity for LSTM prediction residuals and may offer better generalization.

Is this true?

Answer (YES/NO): NO